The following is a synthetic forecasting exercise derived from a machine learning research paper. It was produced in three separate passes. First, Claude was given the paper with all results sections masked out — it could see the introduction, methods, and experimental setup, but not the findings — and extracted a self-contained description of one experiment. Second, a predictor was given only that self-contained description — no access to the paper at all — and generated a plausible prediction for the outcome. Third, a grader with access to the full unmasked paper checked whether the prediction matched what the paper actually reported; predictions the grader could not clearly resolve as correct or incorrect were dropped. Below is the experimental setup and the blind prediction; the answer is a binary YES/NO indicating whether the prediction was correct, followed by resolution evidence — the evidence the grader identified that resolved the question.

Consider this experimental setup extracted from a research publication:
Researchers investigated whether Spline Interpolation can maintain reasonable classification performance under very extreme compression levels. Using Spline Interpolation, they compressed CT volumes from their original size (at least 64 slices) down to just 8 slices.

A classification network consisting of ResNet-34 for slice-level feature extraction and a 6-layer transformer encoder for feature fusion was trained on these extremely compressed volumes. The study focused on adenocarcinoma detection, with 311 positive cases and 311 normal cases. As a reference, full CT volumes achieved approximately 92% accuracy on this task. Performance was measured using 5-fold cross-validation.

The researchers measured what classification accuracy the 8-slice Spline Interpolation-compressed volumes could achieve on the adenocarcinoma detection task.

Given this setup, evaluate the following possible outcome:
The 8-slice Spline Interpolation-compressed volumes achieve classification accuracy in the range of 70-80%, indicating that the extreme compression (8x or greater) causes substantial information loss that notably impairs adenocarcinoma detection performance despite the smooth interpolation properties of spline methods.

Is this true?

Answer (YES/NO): NO